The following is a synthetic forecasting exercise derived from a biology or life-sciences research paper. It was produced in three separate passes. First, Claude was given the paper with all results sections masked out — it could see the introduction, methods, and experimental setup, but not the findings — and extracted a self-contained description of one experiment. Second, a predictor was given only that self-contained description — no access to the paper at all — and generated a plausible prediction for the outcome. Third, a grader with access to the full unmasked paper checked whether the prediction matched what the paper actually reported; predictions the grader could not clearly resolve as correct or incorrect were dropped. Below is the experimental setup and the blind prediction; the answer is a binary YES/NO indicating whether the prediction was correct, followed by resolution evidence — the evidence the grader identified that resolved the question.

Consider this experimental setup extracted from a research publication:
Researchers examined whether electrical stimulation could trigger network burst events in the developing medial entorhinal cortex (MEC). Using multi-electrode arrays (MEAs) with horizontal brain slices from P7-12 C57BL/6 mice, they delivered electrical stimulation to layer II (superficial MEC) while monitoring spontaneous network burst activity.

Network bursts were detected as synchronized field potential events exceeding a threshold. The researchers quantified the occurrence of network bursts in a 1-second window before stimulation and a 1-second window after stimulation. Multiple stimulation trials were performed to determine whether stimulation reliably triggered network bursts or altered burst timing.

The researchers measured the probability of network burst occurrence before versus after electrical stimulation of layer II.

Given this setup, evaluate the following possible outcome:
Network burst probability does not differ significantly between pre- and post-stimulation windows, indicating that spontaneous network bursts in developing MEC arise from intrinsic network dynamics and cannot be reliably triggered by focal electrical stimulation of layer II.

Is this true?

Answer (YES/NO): NO